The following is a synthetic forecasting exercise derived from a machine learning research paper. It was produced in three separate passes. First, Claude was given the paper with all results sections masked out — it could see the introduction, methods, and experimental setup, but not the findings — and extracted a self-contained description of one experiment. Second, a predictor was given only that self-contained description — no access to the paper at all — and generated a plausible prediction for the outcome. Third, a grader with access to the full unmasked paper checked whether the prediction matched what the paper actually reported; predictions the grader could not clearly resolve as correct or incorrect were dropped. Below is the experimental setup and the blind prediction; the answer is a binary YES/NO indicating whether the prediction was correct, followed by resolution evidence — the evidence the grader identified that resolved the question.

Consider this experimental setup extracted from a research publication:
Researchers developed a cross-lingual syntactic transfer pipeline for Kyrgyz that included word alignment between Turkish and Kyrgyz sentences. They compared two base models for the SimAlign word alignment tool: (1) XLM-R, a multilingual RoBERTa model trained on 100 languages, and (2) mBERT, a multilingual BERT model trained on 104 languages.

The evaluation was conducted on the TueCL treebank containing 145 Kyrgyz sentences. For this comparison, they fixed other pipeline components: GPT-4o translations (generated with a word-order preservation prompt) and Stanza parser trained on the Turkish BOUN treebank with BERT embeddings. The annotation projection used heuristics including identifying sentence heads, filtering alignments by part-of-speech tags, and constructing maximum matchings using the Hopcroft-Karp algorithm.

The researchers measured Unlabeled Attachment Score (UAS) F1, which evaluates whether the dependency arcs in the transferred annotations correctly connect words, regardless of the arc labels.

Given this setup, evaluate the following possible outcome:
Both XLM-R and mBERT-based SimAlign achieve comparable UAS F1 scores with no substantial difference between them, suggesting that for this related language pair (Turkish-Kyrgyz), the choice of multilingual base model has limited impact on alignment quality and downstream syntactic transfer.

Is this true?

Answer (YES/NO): NO